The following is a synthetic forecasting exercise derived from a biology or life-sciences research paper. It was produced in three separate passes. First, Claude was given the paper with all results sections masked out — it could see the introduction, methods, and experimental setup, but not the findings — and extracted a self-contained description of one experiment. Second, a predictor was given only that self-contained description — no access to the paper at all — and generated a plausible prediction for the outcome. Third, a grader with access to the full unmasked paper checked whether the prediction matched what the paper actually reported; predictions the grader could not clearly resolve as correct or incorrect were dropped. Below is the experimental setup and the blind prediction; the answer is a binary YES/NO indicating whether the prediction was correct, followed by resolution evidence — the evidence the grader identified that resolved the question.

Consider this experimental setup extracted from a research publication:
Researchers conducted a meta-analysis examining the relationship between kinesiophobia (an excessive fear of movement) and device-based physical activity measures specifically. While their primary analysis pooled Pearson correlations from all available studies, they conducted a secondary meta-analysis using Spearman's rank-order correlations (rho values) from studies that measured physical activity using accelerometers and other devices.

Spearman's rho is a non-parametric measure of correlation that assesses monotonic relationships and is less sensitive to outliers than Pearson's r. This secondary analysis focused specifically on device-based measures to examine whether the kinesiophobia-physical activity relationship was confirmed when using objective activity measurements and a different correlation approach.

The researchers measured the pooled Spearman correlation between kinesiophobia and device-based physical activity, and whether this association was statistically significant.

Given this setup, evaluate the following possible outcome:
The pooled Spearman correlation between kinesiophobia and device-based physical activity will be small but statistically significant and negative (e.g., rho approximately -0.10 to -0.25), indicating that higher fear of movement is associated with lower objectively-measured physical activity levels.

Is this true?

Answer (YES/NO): NO